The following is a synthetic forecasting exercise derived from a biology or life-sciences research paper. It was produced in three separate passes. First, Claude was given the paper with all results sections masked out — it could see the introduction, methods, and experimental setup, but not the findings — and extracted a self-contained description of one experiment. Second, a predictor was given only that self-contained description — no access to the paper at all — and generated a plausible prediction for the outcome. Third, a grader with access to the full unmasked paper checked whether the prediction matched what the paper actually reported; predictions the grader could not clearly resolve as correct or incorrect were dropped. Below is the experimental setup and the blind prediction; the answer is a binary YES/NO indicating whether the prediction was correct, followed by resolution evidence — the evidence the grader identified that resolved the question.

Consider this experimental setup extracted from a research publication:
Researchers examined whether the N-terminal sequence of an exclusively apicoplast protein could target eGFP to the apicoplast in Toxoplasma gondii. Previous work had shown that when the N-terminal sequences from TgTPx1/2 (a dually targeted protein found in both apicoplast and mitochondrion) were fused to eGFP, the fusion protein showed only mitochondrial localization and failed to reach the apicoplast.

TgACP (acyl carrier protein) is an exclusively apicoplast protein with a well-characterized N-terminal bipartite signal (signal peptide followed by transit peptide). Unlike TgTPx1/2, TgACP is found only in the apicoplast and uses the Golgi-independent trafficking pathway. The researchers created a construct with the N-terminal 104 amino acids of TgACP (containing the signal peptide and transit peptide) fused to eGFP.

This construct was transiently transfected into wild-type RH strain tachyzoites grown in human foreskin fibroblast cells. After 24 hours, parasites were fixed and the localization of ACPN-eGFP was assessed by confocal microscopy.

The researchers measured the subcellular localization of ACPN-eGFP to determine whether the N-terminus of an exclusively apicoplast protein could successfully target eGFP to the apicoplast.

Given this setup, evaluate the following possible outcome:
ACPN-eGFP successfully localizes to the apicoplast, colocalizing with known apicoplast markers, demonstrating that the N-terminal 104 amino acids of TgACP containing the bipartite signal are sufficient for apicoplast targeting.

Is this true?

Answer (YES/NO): YES